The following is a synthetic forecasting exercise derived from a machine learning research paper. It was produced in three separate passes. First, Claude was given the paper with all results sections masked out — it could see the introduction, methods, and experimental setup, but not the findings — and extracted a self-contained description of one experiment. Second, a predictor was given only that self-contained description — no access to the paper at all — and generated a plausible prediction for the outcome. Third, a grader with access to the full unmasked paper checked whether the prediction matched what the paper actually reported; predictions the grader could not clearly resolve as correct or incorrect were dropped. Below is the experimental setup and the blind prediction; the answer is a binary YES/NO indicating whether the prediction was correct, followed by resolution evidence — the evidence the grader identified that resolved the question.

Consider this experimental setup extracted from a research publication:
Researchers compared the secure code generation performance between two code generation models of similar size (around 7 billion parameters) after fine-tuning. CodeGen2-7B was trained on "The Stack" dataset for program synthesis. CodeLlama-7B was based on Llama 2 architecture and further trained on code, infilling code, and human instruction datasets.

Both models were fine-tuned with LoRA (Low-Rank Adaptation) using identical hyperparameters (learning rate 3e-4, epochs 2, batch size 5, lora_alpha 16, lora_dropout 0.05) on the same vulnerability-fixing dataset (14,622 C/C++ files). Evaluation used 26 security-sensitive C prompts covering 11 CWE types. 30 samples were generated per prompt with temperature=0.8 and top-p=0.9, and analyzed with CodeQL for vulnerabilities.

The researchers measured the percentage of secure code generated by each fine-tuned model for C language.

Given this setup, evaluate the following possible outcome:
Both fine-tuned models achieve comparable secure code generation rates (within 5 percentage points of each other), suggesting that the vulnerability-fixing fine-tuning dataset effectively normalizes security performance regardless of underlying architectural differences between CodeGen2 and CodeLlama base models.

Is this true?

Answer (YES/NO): YES